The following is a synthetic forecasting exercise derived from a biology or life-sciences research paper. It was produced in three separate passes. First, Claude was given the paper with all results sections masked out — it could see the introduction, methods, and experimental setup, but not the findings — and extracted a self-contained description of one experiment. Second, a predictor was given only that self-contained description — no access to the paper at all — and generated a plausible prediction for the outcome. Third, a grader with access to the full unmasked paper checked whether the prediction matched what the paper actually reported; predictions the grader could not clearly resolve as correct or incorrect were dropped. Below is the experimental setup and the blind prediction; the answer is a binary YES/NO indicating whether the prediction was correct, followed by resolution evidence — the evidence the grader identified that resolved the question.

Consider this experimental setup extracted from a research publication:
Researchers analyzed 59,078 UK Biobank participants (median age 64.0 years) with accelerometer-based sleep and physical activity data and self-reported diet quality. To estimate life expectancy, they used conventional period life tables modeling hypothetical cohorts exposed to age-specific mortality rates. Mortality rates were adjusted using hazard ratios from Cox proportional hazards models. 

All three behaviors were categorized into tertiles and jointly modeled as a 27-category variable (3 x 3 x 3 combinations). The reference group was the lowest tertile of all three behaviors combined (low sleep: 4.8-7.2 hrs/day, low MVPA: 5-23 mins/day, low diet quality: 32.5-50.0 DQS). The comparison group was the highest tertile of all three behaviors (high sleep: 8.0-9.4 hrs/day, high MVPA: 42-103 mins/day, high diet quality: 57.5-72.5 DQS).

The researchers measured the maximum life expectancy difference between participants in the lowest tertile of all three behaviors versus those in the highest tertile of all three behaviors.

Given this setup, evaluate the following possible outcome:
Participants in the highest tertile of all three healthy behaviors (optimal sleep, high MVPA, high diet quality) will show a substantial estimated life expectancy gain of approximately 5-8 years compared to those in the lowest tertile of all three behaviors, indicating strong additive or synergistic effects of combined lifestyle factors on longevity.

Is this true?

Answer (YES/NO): NO